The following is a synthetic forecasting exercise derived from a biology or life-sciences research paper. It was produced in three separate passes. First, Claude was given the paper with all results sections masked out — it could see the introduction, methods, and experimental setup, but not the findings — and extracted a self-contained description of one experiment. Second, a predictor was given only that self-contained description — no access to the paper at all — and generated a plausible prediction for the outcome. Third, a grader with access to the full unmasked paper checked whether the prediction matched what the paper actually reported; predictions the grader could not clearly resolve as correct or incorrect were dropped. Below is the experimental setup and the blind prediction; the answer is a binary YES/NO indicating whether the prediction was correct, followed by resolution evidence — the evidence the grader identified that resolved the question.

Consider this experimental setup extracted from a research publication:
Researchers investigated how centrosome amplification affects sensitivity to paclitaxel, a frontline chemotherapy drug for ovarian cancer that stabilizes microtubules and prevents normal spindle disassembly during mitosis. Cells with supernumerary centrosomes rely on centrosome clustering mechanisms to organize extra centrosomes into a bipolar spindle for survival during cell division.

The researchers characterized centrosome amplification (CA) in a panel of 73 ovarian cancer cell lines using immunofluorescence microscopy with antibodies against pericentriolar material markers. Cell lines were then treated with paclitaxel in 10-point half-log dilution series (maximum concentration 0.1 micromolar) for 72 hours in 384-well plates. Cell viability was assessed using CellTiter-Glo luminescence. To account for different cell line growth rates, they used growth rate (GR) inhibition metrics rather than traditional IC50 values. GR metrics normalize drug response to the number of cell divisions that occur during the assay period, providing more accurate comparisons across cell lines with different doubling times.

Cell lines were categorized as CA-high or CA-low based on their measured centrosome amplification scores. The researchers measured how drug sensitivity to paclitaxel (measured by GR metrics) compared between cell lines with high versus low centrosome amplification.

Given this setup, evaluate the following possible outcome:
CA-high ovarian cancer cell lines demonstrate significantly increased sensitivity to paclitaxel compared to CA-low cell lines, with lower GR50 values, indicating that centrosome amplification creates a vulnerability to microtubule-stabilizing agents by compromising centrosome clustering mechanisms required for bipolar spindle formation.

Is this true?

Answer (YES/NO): NO